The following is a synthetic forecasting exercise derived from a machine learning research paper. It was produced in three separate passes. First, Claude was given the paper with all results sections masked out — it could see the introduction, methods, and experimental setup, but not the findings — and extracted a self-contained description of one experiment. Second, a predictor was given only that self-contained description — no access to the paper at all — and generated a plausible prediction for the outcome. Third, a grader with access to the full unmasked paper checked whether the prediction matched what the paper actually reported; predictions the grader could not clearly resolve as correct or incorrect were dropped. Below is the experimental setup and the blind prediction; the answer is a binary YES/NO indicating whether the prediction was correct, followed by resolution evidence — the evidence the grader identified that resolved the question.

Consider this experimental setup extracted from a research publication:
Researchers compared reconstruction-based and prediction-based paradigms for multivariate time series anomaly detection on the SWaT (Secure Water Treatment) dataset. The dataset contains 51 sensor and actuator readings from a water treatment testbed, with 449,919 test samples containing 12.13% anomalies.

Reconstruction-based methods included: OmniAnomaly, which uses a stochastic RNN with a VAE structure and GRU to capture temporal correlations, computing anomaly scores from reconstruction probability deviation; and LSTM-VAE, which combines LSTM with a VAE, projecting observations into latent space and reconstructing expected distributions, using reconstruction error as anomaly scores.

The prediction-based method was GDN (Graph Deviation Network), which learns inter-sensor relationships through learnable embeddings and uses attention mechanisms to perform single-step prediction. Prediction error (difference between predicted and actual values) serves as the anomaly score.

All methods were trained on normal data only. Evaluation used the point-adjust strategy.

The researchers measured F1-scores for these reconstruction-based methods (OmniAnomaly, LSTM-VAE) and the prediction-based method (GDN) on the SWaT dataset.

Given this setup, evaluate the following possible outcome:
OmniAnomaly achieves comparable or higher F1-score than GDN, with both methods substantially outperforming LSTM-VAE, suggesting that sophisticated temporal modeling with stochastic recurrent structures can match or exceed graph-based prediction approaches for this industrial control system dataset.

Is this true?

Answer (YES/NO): NO